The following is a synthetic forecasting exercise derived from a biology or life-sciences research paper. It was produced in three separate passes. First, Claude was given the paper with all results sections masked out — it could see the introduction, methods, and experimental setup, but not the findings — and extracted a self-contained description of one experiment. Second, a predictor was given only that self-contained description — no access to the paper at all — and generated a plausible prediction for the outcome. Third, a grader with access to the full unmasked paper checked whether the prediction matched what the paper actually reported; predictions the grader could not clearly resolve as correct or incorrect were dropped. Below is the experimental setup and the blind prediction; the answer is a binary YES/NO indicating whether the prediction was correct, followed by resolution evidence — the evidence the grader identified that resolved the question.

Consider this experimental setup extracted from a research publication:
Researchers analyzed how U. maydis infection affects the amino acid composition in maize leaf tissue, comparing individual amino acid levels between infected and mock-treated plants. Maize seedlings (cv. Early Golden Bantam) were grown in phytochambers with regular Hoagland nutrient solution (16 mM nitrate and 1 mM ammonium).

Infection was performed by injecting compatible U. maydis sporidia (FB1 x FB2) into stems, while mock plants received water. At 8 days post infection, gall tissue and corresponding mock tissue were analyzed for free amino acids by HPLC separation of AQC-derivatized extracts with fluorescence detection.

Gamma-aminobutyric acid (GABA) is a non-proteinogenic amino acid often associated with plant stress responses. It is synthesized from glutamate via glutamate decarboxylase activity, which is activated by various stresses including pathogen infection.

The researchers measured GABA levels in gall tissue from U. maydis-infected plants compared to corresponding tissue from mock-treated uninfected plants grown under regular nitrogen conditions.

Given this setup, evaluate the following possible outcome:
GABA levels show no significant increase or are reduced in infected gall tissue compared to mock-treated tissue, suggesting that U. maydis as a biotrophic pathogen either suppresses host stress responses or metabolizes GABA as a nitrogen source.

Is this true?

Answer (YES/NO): NO